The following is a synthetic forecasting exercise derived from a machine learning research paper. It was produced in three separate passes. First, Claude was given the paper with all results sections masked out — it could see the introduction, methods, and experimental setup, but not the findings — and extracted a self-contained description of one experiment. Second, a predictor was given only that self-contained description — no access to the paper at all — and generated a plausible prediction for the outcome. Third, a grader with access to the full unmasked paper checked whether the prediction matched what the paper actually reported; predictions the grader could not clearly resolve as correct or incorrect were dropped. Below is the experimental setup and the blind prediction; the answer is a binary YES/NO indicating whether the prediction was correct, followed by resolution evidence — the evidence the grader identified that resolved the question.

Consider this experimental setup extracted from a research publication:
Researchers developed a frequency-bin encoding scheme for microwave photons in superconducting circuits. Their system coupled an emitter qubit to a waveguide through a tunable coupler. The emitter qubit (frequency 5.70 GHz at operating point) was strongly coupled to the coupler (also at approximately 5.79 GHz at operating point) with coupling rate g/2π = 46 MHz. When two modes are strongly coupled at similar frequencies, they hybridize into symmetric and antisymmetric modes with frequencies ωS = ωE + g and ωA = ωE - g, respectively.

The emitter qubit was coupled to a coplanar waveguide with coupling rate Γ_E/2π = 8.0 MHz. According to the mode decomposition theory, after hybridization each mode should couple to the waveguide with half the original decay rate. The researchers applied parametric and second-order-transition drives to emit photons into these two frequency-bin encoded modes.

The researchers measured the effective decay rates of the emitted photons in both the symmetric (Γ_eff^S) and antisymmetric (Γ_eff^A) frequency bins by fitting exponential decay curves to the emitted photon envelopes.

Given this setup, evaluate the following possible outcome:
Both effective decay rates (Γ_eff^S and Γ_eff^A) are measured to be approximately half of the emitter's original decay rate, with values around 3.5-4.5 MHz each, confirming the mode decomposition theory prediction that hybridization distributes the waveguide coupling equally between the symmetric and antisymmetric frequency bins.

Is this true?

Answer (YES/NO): NO